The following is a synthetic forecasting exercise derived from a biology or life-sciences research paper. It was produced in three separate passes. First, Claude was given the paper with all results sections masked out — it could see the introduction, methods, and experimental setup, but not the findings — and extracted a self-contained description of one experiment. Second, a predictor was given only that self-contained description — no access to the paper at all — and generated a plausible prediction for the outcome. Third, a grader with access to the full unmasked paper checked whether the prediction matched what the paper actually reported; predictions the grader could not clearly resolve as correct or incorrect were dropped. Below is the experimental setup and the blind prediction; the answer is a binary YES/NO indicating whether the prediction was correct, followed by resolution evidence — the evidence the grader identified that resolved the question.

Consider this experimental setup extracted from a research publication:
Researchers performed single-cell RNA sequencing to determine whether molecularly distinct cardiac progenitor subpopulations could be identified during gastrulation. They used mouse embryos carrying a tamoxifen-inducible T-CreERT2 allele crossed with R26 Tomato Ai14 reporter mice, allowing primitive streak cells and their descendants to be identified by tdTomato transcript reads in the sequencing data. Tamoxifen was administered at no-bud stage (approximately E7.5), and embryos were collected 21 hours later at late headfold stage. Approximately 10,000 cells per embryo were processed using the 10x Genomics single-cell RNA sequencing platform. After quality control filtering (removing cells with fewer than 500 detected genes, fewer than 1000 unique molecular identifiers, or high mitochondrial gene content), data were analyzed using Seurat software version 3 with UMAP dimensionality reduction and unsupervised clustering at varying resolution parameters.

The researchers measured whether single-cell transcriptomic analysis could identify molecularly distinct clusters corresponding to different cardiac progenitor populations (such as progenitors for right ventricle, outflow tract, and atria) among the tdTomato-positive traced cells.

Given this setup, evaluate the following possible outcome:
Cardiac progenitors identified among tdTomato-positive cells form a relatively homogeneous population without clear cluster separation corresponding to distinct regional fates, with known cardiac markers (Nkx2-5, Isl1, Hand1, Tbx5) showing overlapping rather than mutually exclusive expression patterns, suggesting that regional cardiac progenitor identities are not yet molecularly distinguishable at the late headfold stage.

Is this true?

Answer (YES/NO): NO